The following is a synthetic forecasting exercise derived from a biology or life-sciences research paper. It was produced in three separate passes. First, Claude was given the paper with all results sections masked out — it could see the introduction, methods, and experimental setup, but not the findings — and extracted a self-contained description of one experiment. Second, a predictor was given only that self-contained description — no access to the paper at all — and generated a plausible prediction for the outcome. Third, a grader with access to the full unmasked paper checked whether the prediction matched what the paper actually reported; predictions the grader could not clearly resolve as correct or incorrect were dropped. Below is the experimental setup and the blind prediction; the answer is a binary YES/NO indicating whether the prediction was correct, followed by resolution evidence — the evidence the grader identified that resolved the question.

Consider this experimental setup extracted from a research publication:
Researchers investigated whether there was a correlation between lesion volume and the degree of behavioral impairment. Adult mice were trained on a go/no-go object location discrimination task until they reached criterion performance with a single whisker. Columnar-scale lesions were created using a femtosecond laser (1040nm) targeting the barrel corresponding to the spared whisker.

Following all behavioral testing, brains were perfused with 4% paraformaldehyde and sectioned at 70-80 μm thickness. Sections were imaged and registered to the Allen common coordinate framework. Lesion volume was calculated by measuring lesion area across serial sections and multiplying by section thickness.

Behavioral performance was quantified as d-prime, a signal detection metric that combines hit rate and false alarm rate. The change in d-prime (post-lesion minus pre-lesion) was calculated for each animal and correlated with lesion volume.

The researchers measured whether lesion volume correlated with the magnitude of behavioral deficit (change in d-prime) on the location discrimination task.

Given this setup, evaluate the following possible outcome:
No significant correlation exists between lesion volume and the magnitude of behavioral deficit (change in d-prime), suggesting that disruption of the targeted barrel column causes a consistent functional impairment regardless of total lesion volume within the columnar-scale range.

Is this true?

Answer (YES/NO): YES